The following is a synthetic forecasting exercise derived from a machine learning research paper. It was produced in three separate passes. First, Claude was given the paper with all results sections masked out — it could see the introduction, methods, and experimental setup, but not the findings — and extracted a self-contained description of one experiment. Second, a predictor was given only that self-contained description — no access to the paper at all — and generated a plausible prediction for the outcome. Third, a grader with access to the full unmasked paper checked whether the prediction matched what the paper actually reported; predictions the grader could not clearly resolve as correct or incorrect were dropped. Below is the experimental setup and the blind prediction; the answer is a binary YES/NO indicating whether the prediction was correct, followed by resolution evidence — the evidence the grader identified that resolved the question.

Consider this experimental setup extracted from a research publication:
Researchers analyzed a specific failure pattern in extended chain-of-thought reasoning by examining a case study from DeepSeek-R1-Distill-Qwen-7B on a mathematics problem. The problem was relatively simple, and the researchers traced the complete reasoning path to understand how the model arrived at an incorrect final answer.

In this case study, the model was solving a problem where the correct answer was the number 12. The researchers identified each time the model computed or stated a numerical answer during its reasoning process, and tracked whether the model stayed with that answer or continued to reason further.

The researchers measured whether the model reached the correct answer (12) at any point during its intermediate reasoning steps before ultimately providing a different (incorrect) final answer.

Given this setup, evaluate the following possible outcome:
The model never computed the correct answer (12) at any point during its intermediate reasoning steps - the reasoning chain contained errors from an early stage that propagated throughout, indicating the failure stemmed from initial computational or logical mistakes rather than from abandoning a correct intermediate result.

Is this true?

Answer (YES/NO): NO